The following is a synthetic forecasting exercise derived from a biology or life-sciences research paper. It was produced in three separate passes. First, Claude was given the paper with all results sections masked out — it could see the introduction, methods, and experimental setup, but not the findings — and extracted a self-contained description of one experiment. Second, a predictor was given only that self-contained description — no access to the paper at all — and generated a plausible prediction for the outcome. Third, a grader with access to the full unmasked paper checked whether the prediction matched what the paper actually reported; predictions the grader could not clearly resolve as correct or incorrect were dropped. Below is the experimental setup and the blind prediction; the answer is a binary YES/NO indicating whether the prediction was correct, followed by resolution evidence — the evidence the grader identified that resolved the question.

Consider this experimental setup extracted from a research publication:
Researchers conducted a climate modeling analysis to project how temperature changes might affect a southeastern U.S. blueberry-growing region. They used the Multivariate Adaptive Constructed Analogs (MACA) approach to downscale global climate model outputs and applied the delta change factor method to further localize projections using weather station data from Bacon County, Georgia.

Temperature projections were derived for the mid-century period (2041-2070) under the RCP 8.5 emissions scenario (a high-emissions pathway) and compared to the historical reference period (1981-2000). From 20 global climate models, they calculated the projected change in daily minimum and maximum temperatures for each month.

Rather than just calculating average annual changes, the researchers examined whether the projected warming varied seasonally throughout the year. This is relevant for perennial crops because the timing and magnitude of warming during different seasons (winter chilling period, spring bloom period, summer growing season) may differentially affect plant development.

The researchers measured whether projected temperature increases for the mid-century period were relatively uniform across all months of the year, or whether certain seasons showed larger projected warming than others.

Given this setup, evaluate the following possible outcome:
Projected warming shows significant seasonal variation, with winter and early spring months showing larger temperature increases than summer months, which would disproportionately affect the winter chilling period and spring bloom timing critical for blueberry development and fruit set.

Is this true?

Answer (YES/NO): NO